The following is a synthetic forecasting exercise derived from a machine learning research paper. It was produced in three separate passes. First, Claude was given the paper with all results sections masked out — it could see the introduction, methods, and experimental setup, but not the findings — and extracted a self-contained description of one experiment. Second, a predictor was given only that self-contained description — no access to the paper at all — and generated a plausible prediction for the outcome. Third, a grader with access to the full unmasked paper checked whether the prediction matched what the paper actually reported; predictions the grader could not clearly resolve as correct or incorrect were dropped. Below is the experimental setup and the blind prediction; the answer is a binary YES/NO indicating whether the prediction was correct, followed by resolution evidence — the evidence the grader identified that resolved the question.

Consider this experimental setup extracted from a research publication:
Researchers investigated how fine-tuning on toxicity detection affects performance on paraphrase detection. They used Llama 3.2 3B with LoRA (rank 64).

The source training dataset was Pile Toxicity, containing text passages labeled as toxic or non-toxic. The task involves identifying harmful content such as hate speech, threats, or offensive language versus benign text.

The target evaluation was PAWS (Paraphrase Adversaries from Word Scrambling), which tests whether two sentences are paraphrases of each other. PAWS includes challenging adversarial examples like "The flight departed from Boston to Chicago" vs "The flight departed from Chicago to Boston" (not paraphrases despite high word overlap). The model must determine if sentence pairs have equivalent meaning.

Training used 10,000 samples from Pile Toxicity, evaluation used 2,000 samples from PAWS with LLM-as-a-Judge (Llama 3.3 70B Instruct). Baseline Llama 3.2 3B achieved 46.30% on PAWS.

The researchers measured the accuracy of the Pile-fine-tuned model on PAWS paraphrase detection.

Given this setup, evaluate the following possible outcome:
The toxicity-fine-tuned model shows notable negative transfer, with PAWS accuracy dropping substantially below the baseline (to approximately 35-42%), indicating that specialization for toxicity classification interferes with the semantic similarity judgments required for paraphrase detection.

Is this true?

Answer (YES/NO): NO